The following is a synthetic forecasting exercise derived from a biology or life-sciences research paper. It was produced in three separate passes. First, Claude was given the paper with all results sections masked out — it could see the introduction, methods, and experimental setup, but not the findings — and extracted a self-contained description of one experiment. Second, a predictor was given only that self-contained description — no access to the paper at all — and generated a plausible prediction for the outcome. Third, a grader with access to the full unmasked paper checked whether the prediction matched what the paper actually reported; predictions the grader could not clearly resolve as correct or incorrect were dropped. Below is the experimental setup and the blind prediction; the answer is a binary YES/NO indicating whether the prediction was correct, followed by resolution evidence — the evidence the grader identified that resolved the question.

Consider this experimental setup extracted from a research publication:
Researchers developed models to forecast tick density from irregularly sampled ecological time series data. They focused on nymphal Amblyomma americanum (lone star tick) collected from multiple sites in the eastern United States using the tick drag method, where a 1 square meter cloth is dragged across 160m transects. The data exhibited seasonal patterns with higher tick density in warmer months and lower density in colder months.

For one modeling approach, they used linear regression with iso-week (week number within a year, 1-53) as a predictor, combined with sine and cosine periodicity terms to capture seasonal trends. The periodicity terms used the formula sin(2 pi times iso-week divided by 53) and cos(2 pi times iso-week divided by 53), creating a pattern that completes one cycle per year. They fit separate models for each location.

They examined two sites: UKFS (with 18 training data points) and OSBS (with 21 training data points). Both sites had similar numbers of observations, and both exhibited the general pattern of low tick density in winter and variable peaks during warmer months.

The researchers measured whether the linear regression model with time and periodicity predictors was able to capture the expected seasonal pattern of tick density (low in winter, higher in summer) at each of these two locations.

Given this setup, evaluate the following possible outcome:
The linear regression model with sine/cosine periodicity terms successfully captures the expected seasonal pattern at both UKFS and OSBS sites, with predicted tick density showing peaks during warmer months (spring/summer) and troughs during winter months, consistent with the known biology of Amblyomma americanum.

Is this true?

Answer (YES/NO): NO